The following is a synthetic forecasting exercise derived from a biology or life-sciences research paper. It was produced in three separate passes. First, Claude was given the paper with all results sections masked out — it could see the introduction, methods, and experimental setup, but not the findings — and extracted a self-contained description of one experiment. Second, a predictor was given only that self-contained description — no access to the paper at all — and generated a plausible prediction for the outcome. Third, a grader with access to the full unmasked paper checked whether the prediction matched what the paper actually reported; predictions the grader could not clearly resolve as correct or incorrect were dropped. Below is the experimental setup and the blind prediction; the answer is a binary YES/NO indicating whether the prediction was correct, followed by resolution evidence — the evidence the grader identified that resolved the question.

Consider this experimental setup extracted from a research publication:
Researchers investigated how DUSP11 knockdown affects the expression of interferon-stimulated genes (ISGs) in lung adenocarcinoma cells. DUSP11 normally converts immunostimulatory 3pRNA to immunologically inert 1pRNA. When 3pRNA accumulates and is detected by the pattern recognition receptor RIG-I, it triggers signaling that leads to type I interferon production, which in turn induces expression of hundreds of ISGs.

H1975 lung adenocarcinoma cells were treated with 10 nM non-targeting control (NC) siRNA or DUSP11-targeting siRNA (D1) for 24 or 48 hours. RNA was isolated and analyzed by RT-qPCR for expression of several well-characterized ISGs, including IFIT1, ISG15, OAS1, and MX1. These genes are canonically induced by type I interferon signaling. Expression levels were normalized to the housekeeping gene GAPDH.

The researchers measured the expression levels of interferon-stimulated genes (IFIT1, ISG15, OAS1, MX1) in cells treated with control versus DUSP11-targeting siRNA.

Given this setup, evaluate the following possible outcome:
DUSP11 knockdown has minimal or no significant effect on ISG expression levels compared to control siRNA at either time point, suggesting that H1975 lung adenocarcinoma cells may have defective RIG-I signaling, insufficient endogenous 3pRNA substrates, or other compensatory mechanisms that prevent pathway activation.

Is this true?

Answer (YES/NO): NO